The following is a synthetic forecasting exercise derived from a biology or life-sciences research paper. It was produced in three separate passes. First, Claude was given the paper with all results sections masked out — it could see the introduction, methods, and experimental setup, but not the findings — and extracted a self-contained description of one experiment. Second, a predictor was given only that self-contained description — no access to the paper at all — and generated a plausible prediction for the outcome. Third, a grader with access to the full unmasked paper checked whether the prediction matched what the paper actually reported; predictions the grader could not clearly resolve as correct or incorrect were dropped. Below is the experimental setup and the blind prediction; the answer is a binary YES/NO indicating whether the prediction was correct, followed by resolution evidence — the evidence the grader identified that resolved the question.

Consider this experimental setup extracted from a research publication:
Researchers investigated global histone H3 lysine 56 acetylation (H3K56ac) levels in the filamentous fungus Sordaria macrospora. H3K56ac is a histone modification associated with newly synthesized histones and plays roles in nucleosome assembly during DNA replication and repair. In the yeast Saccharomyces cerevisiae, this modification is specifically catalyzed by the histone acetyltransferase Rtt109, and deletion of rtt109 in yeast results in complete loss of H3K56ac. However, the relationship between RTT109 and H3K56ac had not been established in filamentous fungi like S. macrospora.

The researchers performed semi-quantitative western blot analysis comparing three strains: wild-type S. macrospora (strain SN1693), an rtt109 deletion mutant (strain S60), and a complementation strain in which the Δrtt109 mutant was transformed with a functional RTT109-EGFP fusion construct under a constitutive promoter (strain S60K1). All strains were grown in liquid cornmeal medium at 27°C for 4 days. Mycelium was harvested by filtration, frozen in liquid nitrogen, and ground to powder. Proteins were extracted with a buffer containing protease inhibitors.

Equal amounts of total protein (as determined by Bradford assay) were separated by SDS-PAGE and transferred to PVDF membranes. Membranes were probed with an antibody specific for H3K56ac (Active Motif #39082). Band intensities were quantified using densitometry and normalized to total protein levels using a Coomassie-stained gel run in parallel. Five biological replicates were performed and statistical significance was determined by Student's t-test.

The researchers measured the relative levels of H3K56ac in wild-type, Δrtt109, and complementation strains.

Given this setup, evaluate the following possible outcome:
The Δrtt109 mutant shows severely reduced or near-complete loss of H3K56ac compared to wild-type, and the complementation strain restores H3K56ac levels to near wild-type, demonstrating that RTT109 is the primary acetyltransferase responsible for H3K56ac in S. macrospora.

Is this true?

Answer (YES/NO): YES